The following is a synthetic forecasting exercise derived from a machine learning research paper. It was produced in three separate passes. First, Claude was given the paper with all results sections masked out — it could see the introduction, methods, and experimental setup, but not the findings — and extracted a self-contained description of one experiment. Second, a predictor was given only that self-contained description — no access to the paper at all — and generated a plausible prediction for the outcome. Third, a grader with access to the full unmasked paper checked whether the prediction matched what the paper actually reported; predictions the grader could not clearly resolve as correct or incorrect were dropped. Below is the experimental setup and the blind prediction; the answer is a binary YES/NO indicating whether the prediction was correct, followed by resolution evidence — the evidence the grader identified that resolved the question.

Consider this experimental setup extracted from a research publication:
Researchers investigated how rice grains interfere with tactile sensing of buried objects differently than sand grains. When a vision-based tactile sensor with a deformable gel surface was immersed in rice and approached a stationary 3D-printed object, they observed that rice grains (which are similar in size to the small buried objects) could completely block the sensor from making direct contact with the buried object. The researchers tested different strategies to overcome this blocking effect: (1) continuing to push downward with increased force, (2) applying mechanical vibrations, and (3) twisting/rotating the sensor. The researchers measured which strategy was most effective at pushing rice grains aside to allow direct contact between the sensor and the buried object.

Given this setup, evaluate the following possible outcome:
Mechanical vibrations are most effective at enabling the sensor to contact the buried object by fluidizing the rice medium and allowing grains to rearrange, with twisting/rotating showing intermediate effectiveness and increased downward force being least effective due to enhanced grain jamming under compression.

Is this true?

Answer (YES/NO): NO